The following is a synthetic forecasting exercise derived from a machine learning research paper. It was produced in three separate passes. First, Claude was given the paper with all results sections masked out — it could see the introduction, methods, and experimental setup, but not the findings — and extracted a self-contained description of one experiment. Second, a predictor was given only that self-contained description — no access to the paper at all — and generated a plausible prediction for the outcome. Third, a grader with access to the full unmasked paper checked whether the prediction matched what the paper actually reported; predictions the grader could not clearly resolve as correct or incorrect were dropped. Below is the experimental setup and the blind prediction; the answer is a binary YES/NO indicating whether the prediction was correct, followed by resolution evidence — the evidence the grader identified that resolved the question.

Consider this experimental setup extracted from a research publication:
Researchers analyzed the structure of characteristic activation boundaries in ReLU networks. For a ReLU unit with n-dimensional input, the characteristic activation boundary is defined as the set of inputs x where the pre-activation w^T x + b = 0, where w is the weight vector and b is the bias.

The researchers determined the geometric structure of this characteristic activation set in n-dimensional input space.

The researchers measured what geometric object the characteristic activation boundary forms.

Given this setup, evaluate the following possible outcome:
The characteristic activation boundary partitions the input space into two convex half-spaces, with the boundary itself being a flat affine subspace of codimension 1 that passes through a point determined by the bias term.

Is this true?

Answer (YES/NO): NO